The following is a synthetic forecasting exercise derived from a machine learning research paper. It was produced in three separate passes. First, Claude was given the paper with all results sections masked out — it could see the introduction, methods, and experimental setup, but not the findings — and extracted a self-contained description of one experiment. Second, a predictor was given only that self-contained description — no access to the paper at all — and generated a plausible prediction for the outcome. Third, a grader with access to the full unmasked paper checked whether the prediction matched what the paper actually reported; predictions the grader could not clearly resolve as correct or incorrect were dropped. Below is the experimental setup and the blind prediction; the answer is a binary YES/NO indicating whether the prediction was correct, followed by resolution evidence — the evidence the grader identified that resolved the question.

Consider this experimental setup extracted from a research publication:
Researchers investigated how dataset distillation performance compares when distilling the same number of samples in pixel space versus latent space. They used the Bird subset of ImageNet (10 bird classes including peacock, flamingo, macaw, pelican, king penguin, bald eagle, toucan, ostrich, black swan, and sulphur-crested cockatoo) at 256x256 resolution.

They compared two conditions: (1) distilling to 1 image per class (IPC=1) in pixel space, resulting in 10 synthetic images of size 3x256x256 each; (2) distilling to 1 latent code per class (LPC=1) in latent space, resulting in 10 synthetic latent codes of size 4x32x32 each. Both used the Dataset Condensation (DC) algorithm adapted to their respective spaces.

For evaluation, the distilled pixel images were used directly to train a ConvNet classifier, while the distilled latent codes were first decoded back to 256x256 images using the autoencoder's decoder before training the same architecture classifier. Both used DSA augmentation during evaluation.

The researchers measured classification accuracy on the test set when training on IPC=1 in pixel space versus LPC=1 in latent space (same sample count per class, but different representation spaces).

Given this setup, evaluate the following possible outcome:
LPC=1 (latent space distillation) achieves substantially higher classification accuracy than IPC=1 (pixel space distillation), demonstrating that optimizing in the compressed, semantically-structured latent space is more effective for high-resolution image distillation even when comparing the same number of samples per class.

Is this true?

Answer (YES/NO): NO